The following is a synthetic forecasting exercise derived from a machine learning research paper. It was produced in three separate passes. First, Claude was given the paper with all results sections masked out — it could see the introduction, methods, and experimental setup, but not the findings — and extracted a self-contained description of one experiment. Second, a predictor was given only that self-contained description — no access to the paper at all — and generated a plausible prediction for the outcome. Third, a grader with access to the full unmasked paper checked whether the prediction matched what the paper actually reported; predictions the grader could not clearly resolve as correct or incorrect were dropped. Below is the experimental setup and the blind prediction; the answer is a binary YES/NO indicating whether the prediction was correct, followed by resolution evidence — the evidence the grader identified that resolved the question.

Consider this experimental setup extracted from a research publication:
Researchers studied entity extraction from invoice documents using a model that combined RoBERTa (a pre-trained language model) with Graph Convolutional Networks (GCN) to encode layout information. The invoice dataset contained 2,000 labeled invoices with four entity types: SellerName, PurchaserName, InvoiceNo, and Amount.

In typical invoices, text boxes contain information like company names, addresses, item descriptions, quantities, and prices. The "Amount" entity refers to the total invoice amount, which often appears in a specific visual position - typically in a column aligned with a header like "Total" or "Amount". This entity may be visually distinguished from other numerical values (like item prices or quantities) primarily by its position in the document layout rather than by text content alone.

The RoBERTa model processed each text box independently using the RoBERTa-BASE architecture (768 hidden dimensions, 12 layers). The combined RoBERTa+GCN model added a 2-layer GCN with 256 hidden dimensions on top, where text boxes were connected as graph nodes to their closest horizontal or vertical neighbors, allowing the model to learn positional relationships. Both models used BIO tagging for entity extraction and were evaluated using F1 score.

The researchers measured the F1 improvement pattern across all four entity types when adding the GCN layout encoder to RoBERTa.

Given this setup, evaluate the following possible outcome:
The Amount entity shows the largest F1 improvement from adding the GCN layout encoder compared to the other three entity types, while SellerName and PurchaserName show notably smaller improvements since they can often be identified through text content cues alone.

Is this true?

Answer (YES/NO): YES